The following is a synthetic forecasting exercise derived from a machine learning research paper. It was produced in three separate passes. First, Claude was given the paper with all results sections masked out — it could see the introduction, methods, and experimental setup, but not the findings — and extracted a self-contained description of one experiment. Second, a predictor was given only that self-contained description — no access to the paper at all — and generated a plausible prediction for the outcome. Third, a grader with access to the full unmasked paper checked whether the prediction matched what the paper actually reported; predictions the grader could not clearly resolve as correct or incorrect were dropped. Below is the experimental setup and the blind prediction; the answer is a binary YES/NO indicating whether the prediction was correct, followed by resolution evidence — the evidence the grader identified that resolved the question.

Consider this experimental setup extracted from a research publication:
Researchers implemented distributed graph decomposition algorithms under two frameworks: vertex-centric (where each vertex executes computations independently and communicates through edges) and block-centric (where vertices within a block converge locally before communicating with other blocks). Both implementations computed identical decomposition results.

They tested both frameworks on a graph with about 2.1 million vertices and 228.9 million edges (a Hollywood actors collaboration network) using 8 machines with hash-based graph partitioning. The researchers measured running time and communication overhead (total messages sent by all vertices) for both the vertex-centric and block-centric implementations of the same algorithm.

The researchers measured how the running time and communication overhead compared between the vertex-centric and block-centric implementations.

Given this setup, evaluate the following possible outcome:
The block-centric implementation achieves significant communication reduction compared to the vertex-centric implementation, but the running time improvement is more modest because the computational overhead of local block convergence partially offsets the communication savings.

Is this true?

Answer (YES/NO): NO